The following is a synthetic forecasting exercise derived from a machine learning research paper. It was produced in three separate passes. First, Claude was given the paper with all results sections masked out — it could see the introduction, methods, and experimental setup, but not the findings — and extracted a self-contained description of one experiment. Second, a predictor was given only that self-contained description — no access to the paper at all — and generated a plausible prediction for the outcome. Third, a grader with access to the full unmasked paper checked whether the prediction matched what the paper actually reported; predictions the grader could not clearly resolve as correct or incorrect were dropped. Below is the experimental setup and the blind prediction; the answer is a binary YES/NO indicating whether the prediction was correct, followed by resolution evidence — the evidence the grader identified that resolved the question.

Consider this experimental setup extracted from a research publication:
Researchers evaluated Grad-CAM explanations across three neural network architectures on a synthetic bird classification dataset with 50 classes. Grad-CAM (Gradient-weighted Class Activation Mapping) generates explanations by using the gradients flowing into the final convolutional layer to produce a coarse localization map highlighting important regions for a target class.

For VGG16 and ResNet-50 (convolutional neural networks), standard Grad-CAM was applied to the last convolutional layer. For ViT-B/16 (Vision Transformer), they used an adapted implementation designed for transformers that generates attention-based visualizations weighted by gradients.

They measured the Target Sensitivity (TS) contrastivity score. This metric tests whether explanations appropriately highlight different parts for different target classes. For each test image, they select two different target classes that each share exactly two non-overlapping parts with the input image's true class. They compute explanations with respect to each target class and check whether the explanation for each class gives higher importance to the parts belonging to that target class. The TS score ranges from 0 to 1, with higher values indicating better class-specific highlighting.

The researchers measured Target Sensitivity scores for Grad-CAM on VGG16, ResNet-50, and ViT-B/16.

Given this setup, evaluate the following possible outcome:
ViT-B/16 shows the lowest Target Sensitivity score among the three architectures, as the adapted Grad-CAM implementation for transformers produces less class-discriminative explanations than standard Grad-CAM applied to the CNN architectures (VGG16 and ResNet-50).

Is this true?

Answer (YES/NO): YES